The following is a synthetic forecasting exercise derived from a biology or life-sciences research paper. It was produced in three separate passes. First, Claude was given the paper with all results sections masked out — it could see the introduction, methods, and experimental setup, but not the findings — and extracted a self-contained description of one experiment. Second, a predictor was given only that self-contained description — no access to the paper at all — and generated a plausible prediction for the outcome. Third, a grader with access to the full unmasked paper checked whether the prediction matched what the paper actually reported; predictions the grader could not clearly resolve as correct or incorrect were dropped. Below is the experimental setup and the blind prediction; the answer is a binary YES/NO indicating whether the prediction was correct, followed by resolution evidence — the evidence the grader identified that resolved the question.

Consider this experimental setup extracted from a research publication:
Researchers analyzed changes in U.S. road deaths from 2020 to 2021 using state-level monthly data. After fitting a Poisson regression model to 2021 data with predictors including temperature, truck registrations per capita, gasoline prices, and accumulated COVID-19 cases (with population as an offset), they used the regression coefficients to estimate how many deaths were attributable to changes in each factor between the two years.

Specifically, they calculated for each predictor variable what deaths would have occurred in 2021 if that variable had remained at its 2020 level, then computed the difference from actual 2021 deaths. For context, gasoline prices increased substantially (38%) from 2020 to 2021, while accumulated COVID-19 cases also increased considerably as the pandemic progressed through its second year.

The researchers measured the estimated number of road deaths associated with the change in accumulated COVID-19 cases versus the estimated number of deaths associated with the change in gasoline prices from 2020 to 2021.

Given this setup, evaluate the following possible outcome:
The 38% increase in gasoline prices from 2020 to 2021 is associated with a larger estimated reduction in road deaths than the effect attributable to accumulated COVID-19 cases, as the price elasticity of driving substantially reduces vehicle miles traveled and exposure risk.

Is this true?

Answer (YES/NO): NO